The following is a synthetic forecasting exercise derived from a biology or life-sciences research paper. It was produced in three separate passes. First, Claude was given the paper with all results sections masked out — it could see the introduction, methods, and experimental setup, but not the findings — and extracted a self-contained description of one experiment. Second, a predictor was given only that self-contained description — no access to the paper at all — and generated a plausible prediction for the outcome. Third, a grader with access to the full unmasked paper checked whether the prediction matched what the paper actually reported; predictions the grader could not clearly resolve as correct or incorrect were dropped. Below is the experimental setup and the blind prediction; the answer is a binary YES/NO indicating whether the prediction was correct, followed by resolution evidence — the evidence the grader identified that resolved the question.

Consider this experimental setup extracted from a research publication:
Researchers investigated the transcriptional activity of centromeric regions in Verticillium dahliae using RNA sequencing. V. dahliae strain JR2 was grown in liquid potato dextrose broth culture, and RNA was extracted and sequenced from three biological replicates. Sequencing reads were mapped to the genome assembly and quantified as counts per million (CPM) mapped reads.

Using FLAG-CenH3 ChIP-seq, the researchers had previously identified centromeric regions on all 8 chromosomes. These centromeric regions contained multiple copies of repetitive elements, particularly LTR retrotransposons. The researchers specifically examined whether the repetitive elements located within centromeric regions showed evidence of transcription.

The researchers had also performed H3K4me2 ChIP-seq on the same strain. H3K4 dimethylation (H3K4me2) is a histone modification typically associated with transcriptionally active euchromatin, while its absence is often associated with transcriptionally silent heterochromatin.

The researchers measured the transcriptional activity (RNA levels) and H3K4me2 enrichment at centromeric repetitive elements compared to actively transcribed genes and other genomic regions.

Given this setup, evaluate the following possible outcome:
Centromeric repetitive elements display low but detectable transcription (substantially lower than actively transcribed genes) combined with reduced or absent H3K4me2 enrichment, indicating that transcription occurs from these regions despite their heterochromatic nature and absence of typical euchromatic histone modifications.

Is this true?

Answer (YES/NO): NO